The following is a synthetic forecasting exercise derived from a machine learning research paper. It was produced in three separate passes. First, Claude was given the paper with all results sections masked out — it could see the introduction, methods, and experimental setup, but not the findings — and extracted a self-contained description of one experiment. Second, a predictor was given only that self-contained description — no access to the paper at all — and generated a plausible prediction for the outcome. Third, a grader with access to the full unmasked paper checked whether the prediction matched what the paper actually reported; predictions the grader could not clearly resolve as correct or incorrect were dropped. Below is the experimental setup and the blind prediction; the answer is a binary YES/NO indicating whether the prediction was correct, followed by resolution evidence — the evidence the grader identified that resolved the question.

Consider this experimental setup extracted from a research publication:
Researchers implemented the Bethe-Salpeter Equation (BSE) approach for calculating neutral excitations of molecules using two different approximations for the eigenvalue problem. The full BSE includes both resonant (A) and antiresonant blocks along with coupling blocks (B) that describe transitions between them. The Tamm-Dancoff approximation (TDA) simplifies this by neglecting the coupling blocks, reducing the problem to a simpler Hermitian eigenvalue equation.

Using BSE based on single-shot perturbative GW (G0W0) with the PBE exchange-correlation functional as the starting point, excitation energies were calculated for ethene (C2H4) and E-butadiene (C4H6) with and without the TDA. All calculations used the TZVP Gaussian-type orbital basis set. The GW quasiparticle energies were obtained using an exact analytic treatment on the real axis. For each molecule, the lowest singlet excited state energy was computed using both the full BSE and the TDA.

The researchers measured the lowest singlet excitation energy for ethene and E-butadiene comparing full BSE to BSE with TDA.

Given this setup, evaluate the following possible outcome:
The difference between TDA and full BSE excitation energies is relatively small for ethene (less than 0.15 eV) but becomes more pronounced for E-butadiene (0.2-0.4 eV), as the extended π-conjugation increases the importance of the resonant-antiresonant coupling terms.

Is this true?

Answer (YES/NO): NO